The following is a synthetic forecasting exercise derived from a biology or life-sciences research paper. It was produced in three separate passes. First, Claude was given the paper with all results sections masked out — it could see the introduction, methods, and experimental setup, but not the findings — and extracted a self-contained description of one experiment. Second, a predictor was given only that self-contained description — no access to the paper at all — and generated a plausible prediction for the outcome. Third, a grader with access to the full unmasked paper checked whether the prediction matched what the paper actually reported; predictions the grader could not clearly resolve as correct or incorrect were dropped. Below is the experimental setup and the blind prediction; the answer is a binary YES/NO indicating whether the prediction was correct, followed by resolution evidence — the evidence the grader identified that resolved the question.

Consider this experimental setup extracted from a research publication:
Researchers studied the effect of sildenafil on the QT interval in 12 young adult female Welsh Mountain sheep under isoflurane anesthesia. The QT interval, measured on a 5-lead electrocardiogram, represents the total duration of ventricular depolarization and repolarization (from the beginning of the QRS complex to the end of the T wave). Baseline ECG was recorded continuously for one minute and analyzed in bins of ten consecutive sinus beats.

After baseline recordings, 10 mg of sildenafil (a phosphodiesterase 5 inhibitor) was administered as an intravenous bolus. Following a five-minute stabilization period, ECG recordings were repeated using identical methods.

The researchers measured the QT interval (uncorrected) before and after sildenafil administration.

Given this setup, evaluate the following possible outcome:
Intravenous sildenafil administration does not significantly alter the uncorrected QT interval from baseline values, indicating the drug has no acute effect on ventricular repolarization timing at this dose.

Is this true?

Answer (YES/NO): YES